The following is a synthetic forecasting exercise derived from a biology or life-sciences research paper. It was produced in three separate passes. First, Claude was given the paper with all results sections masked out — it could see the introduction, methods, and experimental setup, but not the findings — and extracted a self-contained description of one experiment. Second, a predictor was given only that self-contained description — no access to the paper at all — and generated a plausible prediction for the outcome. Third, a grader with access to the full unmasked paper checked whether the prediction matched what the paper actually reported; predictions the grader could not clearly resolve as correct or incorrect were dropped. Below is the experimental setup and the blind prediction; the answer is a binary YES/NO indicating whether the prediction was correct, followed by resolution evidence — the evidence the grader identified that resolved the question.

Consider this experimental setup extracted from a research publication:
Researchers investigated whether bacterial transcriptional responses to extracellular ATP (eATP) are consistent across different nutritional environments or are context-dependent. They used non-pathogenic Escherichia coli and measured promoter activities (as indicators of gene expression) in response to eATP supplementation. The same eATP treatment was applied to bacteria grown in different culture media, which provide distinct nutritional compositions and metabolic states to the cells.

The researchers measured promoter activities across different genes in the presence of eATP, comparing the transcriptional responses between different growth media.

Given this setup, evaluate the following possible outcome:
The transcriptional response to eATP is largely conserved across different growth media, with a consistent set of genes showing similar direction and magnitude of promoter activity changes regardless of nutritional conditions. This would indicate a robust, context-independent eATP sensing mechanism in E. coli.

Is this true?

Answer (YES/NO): NO